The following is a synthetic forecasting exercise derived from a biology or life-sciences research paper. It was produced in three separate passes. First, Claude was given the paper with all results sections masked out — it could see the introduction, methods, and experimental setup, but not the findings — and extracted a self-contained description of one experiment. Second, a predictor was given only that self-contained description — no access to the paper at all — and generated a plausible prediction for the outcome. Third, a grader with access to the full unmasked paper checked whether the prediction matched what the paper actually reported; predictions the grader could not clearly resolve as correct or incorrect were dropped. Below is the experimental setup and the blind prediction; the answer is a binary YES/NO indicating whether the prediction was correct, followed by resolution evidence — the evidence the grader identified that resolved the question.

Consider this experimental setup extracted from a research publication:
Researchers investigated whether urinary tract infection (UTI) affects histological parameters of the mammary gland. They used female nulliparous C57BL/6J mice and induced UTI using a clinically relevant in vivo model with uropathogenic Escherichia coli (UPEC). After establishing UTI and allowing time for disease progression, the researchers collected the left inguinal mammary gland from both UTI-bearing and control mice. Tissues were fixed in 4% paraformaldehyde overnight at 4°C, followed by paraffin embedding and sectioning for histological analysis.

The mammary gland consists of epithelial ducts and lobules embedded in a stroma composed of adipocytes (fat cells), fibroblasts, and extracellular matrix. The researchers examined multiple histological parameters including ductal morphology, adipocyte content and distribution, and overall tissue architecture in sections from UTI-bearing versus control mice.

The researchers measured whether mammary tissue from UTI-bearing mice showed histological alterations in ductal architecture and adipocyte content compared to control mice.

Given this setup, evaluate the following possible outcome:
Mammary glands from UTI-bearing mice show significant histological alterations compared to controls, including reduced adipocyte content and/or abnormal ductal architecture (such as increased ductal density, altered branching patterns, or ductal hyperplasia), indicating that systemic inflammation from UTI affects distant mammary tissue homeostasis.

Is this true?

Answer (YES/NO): NO